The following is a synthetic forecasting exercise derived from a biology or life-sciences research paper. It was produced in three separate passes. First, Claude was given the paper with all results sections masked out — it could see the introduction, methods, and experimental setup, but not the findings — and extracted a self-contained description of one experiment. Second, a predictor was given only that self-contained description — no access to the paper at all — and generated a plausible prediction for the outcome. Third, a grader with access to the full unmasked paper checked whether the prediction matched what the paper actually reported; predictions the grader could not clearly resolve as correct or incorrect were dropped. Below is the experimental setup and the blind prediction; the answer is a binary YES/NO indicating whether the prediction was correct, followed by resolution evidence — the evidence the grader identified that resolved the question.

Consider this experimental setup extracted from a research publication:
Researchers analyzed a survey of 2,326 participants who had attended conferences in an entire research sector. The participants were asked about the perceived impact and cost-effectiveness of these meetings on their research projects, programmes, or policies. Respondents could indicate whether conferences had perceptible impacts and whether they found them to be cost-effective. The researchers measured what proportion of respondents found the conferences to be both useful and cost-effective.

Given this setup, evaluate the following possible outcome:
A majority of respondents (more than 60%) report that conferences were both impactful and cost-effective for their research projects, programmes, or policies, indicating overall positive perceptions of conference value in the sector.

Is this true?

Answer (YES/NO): NO